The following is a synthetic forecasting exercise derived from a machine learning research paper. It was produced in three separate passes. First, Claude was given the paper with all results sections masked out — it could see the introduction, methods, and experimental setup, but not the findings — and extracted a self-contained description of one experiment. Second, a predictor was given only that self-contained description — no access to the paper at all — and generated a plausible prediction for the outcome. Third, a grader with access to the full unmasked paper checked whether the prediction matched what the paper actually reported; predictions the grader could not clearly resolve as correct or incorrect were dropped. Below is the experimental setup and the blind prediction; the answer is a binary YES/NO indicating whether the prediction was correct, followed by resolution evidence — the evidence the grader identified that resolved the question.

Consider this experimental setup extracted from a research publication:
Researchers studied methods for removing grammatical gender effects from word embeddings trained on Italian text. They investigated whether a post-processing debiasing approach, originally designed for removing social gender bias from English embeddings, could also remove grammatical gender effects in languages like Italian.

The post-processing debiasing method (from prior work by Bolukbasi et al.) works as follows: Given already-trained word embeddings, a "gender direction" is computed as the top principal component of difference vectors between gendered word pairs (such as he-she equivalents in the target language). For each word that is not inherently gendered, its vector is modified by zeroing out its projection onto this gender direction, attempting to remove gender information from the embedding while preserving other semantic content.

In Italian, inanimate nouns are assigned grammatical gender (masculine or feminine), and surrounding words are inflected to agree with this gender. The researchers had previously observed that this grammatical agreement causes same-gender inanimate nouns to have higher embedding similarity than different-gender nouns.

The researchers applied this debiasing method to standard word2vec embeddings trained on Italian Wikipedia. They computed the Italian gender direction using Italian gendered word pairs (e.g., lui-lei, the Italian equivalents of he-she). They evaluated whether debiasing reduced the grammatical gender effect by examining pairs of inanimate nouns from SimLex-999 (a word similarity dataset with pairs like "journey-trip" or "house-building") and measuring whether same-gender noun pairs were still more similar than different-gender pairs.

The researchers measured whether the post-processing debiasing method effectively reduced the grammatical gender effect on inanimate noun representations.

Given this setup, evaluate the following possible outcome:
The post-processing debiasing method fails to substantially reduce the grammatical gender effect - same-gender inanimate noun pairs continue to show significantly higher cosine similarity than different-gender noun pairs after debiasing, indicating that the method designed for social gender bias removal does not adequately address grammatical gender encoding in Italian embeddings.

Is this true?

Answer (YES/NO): YES